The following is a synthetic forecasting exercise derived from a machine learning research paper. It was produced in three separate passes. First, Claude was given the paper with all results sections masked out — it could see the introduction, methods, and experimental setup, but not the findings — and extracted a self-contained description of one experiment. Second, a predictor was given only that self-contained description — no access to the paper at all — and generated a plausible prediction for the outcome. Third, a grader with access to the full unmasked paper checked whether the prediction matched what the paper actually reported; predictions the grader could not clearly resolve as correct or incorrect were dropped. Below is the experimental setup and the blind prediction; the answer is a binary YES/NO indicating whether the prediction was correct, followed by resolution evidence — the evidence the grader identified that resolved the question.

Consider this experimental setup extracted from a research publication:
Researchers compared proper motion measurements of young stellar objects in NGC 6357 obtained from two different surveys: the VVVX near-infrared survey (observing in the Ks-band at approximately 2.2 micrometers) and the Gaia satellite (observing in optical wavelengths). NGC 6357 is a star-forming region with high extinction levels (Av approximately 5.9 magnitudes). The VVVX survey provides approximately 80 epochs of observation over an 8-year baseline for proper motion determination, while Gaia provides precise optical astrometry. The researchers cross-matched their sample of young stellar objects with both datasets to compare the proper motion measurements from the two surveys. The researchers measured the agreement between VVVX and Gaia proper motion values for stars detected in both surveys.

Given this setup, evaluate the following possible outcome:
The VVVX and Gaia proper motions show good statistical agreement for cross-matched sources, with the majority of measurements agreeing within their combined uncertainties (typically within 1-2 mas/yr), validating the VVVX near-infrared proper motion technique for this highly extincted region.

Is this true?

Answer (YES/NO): NO